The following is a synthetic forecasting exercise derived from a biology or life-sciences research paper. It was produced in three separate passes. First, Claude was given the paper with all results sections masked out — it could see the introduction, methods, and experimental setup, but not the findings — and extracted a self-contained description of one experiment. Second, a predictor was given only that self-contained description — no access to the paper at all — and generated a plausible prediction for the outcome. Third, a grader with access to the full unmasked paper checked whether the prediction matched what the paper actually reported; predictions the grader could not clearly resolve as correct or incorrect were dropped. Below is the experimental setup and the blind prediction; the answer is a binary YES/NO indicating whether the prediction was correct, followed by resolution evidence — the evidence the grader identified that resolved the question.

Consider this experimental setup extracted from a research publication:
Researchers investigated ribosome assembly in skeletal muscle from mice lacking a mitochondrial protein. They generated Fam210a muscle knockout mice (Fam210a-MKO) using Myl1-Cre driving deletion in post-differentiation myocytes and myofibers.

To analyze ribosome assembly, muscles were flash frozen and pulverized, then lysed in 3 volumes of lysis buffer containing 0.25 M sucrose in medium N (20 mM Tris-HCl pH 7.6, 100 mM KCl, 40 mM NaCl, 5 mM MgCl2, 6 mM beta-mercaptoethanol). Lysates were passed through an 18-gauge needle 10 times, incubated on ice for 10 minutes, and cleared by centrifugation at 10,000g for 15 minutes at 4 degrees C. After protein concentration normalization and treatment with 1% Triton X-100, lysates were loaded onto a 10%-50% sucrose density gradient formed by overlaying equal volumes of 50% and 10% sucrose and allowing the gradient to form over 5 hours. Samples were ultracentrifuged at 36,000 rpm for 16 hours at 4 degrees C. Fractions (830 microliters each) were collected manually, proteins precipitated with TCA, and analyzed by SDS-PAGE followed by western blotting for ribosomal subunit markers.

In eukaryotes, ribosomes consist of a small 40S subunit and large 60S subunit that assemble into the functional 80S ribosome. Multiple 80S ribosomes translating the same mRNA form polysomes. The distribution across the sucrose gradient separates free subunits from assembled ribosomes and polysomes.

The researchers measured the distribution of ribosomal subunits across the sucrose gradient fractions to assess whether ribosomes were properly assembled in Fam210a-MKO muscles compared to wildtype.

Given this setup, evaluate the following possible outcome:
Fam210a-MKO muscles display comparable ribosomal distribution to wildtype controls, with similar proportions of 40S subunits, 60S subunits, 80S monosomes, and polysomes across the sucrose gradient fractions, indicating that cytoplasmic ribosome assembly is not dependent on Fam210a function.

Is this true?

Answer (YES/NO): NO